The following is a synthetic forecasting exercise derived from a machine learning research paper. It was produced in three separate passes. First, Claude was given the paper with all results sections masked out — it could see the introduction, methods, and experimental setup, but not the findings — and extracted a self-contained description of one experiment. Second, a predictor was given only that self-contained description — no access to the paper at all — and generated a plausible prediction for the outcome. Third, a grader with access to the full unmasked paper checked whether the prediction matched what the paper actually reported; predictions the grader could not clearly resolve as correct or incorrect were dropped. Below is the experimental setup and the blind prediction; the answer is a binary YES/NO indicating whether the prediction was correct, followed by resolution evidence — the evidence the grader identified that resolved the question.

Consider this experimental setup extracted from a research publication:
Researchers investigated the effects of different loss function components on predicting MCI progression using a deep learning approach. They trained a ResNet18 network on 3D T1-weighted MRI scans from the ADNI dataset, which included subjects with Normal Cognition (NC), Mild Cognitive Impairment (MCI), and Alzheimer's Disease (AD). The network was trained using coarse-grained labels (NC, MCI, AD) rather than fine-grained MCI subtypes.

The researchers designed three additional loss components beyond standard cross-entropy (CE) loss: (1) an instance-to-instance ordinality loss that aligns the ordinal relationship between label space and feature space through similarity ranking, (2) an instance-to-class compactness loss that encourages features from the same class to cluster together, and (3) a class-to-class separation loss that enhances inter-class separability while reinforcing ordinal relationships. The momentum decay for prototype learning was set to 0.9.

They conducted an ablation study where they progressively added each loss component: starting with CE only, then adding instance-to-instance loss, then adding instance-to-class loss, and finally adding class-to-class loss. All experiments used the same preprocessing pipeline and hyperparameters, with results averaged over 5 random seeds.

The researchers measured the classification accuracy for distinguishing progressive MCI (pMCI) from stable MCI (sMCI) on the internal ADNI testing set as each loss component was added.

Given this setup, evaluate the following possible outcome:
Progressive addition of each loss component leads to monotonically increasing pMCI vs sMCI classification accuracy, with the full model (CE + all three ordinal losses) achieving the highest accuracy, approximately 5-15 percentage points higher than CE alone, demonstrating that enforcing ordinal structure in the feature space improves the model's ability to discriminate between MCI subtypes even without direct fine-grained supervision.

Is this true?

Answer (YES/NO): YES